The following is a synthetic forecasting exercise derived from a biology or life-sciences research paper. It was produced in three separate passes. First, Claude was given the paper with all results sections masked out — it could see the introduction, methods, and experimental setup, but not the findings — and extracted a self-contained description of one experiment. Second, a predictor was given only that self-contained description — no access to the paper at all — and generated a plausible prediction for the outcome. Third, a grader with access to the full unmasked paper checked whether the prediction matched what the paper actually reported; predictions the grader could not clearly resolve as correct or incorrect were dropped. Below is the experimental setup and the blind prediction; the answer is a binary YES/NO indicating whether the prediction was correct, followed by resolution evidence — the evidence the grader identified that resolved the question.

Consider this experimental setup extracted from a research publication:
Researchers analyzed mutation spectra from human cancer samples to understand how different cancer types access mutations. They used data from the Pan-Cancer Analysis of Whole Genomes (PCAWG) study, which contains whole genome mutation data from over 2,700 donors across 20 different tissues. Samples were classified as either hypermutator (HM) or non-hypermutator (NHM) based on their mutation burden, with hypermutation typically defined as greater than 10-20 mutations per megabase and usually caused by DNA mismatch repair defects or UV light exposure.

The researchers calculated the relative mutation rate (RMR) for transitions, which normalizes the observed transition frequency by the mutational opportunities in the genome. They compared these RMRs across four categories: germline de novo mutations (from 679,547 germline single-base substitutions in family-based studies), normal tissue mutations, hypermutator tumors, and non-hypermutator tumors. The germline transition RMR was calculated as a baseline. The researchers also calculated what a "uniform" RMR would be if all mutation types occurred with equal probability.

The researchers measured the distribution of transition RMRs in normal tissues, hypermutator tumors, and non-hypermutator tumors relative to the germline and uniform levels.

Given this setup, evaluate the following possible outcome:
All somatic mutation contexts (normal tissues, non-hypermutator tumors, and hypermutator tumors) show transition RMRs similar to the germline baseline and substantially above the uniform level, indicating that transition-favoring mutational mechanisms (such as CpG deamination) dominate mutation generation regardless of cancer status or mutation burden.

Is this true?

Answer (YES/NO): NO